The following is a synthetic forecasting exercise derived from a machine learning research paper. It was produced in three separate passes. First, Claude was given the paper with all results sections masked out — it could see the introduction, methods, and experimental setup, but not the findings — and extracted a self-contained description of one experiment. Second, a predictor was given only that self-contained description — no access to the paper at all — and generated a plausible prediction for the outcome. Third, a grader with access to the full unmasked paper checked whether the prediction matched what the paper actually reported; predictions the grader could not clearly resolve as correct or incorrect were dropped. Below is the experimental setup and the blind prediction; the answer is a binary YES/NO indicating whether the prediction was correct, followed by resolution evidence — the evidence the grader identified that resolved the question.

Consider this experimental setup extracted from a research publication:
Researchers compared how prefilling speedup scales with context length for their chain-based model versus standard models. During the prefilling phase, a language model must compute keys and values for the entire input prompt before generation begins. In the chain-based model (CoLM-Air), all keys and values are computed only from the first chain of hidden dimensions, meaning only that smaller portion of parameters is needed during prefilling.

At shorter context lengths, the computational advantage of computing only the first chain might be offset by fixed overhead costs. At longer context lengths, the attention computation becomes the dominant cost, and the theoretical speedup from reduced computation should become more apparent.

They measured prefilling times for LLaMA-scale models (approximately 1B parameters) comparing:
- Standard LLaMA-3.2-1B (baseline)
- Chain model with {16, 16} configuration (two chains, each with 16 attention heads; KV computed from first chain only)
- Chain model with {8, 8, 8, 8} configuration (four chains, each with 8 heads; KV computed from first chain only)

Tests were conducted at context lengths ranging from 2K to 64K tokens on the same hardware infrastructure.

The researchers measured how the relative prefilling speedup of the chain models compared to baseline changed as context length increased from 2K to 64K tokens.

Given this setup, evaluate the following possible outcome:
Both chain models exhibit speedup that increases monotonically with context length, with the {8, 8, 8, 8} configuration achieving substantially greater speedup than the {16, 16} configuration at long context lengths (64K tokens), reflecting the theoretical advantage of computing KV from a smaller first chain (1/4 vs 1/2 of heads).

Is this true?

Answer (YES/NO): NO